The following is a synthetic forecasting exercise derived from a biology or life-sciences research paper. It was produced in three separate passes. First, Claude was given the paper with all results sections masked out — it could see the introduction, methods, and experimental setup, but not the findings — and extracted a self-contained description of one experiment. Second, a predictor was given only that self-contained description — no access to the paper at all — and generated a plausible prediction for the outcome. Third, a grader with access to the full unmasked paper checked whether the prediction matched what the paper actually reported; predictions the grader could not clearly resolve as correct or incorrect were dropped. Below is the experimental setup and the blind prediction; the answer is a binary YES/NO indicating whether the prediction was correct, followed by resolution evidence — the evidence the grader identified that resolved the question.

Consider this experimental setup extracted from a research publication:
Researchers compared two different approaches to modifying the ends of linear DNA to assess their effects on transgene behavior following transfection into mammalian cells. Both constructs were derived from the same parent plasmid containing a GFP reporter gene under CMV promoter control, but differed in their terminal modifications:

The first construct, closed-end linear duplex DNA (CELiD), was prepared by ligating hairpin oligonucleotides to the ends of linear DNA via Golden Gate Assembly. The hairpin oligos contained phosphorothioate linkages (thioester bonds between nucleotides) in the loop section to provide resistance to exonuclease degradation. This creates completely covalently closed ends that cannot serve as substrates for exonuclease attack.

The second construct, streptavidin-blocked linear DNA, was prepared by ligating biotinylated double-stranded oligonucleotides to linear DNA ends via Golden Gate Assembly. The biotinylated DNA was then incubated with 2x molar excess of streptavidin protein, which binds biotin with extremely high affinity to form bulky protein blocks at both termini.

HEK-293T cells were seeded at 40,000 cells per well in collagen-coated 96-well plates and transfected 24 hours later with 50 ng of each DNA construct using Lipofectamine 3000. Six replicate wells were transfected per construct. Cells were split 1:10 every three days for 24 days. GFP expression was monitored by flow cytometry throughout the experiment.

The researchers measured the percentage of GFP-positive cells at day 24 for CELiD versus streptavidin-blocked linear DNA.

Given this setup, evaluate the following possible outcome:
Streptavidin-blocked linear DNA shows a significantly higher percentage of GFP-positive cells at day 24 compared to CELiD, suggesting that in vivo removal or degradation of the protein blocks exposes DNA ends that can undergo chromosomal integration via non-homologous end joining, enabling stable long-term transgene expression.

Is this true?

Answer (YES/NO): NO